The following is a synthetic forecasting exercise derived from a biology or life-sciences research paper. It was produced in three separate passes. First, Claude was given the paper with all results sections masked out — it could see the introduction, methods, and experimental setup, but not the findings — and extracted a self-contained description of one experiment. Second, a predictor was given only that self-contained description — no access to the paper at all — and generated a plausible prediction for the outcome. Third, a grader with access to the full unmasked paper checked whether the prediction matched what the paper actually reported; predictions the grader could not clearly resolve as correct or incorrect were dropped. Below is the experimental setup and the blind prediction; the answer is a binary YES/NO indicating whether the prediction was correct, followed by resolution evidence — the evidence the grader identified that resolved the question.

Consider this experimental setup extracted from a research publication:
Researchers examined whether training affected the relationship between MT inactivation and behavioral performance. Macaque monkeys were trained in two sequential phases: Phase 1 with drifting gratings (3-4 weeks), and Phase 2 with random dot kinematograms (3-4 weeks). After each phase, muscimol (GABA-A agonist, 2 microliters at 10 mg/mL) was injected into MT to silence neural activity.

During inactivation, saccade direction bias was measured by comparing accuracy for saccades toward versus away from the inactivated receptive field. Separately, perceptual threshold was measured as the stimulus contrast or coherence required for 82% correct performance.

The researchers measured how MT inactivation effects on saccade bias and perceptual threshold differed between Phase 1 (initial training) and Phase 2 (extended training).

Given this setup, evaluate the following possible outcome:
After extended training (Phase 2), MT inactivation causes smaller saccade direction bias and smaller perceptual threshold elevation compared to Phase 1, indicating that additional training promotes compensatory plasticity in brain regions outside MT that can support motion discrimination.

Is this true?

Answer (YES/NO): NO